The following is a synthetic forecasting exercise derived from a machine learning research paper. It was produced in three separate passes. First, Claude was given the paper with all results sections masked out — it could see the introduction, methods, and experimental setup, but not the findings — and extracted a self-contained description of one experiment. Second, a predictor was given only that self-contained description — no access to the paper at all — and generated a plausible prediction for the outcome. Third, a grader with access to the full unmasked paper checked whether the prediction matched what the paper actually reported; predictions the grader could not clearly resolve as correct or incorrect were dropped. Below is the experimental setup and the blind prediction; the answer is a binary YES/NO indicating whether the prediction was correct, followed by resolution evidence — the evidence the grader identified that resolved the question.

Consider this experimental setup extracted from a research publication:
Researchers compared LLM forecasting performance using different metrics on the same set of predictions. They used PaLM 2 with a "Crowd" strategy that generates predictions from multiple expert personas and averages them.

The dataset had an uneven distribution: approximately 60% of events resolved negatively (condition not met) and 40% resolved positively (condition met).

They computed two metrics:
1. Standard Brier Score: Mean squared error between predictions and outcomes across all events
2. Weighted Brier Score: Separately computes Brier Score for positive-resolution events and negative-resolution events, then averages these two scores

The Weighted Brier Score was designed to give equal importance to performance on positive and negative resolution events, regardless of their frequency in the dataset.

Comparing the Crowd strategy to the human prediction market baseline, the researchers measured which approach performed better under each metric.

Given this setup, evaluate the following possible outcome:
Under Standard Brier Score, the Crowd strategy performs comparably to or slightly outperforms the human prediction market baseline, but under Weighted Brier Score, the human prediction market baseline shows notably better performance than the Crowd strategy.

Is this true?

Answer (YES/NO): NO